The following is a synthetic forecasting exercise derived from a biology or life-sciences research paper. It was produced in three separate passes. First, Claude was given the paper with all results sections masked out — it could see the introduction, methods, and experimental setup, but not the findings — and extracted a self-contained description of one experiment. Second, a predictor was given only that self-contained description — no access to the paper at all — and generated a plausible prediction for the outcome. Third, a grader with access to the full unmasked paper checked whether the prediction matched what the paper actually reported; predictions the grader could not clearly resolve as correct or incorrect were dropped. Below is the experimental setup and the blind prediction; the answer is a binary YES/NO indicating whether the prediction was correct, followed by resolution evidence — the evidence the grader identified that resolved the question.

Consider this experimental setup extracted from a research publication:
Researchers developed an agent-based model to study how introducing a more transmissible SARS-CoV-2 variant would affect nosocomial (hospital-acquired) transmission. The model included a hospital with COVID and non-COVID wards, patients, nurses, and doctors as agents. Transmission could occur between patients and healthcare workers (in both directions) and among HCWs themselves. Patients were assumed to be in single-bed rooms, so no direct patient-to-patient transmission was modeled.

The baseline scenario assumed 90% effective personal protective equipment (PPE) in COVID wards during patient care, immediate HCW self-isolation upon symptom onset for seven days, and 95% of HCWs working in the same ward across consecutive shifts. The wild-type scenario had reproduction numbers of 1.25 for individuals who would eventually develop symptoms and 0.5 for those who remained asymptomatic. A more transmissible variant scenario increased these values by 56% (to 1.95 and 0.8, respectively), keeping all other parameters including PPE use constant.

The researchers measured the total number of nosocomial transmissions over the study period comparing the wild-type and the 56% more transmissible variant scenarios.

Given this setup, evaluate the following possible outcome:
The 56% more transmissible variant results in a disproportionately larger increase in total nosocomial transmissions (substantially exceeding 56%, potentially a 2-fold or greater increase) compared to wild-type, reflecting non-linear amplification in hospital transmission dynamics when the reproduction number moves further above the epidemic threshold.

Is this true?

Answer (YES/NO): YES